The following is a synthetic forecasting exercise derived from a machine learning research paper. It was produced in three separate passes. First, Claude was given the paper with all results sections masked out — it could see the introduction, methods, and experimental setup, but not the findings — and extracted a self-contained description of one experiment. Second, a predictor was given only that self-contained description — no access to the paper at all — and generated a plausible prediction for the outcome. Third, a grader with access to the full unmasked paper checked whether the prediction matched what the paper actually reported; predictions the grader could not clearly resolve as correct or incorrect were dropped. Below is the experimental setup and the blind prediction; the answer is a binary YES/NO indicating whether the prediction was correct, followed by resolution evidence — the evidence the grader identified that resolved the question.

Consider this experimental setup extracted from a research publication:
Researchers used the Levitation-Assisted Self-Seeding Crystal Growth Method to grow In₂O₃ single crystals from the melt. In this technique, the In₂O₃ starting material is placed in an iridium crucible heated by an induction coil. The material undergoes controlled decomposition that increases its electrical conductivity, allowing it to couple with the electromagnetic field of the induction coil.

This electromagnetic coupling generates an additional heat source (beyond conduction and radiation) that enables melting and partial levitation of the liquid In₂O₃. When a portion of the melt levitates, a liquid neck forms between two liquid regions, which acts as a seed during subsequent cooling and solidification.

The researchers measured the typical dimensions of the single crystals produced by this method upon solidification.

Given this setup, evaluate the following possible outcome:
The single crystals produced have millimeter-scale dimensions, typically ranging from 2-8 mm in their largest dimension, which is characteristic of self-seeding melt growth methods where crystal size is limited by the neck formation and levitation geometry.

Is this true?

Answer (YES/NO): NO